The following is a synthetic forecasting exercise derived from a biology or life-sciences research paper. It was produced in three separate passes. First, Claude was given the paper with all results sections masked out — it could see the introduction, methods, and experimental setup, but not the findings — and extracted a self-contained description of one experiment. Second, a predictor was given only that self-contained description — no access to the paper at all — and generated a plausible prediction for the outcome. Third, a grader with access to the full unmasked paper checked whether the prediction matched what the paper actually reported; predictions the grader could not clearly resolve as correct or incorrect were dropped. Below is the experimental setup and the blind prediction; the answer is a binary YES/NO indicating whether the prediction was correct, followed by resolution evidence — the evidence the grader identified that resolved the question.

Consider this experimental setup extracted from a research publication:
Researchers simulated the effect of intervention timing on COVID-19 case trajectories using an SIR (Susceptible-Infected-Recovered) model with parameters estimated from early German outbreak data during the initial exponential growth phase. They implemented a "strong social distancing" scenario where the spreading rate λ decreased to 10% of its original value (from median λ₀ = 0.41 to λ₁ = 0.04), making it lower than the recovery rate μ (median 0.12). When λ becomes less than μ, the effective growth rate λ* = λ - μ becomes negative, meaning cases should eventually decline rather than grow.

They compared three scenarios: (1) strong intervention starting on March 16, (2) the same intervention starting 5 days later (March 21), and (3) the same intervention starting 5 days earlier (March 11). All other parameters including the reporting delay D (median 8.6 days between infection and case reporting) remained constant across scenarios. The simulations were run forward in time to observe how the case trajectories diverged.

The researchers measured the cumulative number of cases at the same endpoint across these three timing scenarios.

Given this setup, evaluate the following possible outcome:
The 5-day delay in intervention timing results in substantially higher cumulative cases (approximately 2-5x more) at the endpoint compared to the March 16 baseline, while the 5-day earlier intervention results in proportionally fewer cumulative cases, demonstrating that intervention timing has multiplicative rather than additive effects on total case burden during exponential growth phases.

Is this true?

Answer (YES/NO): YES